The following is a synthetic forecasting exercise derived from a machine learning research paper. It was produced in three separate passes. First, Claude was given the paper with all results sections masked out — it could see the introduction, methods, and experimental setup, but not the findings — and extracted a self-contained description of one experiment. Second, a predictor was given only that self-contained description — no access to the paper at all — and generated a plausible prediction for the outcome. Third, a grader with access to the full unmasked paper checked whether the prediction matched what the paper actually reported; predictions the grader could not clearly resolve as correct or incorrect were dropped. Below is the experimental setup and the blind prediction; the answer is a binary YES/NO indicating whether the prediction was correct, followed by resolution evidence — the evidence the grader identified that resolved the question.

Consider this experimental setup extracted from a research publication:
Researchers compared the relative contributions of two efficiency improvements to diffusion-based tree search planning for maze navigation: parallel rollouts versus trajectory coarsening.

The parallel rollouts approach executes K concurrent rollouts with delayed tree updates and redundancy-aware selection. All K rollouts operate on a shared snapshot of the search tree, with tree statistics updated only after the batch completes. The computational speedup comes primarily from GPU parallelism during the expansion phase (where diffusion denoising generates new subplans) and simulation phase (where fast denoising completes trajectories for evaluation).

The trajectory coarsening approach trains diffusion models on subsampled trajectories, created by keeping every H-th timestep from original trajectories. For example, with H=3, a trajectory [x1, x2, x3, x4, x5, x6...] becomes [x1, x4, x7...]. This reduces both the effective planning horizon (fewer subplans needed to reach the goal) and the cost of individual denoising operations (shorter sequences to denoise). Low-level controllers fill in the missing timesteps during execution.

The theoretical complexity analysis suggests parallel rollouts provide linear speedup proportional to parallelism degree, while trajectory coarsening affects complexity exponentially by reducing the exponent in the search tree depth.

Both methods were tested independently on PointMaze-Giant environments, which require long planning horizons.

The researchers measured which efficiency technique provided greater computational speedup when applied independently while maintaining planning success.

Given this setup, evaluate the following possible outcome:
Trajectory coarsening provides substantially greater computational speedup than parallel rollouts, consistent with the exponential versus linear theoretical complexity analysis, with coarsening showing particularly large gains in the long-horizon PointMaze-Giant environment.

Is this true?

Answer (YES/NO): YES